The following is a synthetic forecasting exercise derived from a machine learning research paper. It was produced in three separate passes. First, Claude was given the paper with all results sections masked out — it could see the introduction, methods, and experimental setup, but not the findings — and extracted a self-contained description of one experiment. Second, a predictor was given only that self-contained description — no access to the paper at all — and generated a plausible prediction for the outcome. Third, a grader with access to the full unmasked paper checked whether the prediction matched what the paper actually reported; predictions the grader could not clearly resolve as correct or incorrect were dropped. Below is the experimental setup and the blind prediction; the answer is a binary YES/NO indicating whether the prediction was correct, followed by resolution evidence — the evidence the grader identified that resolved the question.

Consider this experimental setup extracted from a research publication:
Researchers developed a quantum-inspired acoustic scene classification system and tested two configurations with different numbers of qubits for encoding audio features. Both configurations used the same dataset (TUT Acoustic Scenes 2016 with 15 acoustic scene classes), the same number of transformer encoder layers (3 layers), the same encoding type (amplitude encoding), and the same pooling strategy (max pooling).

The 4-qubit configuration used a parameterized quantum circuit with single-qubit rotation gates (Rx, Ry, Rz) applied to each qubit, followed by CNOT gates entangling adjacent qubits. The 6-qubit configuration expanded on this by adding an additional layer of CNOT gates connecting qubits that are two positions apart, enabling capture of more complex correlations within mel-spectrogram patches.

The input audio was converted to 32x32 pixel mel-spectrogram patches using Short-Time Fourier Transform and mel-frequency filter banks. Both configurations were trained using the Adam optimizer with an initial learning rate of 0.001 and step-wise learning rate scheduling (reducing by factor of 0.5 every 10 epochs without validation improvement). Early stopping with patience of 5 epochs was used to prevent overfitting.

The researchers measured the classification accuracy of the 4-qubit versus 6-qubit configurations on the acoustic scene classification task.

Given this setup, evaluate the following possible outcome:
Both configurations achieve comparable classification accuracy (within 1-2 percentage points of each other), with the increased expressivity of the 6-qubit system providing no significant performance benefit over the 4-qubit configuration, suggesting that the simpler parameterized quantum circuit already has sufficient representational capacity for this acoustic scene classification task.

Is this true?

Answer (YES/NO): NO